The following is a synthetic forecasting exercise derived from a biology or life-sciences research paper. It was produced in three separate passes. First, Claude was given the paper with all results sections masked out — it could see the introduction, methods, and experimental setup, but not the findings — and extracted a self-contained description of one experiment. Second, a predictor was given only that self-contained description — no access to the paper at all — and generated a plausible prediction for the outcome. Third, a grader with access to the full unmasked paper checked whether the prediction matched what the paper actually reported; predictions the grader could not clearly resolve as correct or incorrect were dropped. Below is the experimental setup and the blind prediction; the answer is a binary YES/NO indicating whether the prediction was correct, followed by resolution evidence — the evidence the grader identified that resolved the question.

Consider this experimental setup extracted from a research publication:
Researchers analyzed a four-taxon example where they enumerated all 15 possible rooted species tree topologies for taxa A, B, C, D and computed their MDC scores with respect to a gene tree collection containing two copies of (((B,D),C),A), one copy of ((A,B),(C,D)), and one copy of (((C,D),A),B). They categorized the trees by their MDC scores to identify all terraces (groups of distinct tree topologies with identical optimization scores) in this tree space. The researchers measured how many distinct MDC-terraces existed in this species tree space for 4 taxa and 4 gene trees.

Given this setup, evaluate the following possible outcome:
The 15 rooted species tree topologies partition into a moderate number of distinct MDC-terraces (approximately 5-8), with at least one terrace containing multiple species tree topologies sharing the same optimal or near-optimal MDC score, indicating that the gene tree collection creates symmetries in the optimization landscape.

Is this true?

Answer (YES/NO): YES